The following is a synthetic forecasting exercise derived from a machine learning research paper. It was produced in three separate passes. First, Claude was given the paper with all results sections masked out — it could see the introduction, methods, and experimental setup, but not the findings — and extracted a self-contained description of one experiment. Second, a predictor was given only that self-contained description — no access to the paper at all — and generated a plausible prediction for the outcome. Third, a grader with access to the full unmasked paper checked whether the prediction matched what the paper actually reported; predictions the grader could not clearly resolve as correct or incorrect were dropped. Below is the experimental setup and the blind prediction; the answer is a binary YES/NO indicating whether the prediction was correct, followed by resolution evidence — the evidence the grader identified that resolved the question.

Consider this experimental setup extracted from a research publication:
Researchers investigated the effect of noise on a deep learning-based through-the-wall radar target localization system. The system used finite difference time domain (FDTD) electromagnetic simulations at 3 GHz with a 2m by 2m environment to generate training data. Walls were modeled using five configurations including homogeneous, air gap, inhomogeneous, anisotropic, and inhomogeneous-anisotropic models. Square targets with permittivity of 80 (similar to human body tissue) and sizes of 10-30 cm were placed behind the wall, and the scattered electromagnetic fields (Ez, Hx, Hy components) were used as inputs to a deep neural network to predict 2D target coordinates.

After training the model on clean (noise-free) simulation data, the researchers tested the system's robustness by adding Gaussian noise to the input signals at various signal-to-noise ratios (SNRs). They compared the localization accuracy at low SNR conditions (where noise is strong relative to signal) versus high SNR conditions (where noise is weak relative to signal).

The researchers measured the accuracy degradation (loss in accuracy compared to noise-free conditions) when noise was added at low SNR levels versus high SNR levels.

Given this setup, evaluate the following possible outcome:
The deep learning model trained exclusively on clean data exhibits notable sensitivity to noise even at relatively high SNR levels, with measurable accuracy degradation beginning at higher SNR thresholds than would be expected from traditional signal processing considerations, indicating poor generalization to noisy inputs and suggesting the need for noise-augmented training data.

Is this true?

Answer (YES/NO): NO